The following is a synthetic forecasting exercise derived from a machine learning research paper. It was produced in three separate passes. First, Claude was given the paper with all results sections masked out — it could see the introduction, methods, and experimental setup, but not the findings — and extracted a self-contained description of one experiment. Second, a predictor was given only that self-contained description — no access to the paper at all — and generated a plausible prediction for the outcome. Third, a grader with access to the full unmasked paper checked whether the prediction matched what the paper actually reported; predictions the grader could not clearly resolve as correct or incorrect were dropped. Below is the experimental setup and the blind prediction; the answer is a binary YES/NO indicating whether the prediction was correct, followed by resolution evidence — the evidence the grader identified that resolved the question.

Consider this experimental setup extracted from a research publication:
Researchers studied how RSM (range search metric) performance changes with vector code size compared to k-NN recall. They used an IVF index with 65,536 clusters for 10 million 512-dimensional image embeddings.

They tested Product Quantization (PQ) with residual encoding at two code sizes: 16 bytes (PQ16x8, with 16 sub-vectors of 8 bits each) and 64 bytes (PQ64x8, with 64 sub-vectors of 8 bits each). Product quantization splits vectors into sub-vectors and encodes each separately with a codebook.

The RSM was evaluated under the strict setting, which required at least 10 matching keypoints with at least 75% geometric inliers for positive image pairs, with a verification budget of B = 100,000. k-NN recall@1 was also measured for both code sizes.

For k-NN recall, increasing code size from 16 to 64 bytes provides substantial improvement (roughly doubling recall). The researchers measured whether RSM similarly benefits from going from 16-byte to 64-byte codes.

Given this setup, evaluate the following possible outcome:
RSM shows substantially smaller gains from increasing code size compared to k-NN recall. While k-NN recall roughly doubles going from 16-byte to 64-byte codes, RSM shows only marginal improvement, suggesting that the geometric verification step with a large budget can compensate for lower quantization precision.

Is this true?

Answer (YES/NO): YES